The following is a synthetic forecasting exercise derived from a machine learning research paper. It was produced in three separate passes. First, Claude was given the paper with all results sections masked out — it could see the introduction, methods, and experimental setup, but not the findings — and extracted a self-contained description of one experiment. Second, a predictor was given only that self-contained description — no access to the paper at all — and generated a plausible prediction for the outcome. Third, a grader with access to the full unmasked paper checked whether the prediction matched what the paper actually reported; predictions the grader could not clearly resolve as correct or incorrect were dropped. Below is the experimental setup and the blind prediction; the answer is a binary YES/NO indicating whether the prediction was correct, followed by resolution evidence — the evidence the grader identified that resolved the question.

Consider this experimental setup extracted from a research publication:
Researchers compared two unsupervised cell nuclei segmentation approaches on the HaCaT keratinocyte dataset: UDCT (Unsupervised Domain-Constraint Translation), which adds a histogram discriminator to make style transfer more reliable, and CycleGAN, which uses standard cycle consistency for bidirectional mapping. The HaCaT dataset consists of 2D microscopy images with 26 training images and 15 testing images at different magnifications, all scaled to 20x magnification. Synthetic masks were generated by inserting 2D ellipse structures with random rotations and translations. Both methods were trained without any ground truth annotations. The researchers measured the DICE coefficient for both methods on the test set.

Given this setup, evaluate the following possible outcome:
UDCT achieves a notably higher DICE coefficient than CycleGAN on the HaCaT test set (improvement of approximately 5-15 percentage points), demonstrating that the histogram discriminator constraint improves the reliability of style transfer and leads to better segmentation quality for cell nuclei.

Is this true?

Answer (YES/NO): YES